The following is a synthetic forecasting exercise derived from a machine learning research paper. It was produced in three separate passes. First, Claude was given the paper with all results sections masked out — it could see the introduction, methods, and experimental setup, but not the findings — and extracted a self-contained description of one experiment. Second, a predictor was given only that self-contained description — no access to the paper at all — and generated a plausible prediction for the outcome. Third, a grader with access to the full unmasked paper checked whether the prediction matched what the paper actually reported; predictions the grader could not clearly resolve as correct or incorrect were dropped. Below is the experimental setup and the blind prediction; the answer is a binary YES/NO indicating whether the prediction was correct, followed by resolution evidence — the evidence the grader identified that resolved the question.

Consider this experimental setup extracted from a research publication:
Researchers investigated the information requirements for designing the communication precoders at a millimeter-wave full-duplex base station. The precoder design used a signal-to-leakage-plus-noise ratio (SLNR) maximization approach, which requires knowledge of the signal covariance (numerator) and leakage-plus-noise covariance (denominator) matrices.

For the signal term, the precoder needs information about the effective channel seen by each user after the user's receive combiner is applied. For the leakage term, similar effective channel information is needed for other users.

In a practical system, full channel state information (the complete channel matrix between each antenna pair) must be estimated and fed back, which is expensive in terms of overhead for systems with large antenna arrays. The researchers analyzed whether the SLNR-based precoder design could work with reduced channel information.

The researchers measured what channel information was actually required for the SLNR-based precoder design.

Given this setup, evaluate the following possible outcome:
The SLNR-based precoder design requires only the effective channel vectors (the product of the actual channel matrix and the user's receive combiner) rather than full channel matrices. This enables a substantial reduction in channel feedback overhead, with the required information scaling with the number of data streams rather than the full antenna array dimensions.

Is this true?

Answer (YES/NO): YES